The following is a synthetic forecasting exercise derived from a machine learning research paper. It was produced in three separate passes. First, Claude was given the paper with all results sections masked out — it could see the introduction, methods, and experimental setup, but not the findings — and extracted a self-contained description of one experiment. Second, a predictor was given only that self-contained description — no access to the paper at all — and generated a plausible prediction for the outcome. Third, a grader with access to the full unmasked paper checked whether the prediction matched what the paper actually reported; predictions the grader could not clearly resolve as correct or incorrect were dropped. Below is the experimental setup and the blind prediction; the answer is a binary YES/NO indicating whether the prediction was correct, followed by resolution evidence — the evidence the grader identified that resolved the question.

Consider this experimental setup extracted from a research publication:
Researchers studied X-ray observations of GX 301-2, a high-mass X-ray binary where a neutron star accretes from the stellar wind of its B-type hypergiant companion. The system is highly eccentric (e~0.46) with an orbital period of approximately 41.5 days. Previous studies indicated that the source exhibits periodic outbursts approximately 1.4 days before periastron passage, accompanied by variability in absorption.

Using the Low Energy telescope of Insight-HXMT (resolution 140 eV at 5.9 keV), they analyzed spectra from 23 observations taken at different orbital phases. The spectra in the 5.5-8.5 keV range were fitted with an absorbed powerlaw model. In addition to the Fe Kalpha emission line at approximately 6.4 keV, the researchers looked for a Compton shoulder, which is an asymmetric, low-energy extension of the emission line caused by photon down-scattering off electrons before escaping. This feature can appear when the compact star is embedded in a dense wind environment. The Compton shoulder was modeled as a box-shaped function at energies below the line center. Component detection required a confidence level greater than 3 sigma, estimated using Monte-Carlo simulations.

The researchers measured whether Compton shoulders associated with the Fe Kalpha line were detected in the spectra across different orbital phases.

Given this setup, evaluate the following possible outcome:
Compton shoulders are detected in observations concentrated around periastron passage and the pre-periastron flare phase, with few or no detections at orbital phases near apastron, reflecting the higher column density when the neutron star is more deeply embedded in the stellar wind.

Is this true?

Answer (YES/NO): NO